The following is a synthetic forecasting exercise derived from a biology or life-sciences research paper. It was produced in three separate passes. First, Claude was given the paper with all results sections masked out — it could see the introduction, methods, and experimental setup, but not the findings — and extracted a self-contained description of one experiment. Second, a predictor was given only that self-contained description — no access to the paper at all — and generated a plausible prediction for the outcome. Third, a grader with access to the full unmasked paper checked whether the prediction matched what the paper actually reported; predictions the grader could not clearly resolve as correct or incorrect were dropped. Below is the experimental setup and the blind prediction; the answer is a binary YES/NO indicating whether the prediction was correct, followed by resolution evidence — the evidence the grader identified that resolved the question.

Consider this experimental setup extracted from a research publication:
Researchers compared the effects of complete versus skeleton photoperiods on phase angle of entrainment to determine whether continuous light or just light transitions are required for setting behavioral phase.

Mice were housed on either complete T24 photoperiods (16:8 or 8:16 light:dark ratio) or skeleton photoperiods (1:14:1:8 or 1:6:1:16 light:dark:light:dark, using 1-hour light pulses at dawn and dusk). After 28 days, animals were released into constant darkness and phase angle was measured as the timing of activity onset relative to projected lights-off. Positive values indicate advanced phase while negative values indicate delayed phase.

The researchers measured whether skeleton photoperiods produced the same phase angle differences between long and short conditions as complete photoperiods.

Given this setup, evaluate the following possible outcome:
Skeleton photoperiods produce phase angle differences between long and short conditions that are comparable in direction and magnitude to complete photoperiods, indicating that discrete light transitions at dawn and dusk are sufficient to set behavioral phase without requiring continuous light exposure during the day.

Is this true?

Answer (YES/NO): NO